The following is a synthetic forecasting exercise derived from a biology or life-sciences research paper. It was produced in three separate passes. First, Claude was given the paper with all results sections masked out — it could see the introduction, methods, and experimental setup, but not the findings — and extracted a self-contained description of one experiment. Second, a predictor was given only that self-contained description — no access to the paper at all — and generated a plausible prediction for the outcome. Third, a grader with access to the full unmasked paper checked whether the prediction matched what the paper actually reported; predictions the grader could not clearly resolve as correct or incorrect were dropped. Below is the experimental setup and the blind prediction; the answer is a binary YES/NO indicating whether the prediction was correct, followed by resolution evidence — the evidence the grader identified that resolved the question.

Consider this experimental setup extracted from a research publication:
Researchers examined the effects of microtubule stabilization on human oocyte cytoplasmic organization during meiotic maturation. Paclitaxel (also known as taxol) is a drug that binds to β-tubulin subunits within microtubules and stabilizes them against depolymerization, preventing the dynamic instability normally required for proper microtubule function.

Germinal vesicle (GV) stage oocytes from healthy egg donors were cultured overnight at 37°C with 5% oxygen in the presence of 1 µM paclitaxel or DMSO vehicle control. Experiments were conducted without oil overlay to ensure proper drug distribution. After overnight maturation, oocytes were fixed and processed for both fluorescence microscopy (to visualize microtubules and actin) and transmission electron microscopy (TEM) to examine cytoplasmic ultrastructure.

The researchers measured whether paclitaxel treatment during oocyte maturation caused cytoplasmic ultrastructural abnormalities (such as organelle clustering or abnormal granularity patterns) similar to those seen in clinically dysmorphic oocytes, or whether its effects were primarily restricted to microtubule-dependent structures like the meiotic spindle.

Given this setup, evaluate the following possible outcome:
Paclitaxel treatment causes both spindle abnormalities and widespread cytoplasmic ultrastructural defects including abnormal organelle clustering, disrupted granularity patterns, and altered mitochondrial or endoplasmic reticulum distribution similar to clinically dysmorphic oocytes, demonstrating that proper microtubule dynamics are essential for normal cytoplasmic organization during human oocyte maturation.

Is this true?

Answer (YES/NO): NO